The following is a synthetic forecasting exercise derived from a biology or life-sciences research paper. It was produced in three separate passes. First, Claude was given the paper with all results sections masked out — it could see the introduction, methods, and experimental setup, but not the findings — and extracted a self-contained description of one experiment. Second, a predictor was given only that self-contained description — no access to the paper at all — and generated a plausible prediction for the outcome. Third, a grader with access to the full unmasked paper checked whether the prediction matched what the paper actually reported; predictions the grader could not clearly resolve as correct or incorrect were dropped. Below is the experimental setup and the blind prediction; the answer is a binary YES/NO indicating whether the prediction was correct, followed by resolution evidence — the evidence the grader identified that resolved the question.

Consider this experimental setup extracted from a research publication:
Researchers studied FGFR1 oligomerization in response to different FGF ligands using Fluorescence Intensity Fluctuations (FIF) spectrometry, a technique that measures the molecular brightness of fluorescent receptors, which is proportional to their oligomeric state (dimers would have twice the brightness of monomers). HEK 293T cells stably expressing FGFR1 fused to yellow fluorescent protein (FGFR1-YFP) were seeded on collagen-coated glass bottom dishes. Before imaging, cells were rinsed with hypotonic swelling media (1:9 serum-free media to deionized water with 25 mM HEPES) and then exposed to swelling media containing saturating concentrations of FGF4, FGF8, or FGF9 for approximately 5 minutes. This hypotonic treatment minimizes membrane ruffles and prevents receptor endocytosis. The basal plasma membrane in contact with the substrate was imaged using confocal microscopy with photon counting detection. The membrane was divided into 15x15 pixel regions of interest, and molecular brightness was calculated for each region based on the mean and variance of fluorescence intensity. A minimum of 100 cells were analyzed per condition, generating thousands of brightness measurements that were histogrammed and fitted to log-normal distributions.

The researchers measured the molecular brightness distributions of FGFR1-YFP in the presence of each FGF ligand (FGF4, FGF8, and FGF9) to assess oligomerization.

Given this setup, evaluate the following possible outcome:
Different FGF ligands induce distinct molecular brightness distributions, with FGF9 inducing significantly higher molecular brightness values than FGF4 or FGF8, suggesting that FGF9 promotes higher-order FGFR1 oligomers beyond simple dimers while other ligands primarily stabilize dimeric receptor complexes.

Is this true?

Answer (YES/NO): NO